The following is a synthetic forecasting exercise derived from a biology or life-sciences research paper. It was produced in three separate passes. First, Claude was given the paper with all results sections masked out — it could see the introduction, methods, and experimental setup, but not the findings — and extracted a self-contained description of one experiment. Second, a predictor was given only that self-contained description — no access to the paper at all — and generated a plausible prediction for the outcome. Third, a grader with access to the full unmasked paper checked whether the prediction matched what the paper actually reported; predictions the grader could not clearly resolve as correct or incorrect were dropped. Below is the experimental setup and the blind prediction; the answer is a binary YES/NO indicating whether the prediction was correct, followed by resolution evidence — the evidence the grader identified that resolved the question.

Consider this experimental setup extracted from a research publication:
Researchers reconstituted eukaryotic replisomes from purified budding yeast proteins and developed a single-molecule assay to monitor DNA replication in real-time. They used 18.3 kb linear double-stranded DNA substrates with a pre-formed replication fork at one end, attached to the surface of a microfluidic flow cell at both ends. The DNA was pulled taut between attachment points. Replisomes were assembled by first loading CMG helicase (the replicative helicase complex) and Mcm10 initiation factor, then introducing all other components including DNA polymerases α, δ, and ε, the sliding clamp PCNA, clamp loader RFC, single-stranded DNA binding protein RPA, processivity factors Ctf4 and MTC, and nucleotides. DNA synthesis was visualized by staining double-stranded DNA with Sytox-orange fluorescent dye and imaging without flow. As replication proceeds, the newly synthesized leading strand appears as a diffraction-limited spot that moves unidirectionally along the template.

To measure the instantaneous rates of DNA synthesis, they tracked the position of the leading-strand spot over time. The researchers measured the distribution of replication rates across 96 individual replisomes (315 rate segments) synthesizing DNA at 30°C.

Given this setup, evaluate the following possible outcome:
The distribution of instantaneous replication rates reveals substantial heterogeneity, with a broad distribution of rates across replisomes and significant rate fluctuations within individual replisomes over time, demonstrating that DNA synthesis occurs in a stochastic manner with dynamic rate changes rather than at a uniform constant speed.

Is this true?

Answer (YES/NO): YES